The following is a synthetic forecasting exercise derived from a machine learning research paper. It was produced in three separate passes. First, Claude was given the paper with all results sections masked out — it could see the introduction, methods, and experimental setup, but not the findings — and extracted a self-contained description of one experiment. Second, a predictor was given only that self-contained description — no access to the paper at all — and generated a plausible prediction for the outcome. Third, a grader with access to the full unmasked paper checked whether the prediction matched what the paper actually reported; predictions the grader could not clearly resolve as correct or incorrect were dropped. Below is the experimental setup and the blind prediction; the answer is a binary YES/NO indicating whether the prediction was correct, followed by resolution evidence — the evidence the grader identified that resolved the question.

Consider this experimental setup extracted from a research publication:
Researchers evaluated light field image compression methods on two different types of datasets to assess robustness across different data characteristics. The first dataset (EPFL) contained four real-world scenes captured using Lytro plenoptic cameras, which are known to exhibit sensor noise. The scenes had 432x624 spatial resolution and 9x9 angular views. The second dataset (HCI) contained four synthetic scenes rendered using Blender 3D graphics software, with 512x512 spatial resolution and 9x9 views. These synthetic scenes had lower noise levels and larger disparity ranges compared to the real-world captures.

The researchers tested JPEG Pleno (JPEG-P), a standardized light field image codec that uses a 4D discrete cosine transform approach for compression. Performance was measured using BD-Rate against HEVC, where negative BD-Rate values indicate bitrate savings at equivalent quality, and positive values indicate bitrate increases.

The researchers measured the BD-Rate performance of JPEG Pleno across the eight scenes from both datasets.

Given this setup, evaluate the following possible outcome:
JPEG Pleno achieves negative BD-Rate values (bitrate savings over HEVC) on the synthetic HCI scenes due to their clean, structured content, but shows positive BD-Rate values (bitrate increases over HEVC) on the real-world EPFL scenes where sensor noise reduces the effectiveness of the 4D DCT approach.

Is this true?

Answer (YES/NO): NO